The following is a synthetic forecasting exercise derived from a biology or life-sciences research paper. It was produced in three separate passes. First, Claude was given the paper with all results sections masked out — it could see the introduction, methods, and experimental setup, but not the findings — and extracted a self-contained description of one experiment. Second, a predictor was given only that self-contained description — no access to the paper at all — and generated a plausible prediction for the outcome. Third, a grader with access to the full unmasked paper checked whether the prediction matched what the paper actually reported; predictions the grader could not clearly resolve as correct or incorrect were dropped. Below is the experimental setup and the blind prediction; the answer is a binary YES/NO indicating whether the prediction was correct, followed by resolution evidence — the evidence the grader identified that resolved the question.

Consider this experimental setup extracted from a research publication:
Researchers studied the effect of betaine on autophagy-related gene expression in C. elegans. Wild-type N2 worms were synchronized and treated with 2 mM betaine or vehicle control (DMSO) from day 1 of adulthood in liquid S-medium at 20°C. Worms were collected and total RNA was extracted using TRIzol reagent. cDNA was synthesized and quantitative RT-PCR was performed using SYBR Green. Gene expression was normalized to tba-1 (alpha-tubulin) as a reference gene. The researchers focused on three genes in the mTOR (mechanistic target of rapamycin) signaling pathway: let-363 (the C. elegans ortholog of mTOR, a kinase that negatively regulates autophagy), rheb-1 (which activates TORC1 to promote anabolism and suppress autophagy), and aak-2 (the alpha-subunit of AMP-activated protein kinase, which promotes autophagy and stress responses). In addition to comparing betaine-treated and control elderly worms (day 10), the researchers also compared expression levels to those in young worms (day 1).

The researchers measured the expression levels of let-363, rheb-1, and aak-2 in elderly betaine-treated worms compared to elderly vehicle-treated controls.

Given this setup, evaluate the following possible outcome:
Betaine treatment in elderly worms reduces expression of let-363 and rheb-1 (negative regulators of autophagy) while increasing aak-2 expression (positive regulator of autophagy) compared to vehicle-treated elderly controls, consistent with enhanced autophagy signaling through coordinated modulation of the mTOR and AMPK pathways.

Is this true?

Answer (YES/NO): YES